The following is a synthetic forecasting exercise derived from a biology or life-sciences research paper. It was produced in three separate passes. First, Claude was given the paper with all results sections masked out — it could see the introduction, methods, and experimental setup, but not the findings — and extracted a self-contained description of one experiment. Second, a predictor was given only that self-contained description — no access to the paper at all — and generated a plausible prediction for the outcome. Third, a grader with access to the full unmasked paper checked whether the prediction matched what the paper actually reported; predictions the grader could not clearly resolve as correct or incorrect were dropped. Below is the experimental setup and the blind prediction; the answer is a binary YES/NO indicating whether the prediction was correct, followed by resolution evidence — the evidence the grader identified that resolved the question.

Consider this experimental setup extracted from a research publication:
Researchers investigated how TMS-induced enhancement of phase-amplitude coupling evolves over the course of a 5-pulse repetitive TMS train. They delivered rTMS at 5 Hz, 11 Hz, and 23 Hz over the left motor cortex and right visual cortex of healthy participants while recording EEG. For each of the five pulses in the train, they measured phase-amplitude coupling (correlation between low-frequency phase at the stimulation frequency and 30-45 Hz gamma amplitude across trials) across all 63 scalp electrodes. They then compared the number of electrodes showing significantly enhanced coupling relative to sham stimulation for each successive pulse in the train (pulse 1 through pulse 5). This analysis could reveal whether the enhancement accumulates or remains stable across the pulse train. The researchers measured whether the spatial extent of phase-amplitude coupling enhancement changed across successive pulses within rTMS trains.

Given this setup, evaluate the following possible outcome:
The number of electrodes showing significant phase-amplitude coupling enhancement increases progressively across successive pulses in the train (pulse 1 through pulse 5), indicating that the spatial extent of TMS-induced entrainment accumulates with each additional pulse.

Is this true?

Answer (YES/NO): NO